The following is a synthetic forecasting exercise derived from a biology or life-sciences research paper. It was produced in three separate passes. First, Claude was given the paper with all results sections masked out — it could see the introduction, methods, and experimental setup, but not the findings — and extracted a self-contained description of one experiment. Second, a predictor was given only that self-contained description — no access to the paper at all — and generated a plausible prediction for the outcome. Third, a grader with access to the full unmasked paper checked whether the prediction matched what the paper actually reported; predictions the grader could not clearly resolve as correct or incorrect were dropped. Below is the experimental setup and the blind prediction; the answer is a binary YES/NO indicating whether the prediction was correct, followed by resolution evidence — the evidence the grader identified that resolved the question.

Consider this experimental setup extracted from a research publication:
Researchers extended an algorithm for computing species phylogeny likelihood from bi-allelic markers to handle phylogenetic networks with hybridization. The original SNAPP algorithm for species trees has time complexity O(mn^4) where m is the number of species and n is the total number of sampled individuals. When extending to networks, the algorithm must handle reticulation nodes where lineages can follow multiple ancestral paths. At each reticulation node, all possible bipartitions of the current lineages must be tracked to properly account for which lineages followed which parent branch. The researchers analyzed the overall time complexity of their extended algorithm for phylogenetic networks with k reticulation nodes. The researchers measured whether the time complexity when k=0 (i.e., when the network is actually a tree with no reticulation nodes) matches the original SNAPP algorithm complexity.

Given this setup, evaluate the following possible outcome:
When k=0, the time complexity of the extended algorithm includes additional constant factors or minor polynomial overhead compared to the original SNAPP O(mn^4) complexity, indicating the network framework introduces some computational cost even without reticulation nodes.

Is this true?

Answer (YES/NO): NO